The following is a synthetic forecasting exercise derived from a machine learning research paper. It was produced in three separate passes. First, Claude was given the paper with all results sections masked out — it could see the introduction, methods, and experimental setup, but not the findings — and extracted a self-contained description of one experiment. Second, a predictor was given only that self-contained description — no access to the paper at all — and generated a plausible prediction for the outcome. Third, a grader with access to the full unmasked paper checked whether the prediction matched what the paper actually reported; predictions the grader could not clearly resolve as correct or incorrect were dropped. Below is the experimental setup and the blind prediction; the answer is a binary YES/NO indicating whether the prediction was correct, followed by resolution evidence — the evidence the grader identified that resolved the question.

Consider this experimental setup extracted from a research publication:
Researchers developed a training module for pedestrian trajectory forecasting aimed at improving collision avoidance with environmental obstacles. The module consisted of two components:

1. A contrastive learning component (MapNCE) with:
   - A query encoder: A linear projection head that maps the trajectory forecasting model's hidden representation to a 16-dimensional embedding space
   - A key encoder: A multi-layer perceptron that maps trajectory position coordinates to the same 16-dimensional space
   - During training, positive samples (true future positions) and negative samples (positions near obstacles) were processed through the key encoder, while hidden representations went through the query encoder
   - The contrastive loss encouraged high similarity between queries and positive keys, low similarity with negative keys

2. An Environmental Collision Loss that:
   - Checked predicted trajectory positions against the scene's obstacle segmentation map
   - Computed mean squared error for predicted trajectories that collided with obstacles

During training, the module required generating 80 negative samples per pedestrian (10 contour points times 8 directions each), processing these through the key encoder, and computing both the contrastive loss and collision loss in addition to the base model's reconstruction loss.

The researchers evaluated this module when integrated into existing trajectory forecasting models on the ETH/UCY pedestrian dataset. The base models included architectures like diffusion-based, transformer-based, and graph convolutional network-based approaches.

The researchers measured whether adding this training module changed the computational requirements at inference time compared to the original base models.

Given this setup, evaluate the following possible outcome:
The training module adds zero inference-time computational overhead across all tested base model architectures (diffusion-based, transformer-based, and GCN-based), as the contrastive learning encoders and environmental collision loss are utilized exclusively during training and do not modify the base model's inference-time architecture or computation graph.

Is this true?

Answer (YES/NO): YES